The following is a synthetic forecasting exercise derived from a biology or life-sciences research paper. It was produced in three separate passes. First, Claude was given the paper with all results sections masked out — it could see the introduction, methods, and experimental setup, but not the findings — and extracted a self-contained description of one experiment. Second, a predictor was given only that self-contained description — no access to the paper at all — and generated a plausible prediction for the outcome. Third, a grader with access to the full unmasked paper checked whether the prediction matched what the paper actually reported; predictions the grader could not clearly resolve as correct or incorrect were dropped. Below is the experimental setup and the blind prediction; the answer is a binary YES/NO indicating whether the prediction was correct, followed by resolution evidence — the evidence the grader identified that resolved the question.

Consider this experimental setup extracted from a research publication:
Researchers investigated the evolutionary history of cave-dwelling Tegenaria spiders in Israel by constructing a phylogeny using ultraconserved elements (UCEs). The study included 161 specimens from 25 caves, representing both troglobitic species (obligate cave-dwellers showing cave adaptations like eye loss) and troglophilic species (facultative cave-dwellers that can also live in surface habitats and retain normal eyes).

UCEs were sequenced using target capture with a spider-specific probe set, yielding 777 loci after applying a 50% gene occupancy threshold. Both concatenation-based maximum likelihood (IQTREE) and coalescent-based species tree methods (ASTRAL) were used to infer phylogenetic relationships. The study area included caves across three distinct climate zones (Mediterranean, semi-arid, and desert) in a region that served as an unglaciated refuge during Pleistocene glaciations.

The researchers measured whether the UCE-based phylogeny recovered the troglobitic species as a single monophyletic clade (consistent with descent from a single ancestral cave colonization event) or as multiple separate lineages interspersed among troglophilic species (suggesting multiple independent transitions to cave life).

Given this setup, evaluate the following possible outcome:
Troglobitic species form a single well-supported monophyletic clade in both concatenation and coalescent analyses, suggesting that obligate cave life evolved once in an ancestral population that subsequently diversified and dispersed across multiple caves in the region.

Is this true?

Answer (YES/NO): YES